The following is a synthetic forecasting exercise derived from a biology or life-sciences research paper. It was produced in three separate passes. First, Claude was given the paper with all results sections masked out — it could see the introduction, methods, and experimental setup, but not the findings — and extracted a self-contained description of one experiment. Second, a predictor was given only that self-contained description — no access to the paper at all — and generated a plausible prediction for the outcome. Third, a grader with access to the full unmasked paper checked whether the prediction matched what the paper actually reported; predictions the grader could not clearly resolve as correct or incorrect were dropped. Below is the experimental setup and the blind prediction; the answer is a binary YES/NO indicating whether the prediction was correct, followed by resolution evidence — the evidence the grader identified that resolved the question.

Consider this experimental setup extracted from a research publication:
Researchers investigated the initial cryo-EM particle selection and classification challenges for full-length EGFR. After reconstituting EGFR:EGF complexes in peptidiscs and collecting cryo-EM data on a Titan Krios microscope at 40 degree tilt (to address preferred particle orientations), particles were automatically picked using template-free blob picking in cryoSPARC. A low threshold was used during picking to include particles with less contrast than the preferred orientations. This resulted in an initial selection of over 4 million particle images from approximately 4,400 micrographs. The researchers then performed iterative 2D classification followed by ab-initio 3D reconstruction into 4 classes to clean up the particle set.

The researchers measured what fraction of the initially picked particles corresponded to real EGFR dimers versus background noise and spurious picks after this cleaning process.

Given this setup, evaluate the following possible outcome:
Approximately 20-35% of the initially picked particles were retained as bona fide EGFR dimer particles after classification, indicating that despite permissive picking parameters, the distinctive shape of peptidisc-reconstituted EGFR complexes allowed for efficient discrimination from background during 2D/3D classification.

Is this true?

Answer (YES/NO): NO